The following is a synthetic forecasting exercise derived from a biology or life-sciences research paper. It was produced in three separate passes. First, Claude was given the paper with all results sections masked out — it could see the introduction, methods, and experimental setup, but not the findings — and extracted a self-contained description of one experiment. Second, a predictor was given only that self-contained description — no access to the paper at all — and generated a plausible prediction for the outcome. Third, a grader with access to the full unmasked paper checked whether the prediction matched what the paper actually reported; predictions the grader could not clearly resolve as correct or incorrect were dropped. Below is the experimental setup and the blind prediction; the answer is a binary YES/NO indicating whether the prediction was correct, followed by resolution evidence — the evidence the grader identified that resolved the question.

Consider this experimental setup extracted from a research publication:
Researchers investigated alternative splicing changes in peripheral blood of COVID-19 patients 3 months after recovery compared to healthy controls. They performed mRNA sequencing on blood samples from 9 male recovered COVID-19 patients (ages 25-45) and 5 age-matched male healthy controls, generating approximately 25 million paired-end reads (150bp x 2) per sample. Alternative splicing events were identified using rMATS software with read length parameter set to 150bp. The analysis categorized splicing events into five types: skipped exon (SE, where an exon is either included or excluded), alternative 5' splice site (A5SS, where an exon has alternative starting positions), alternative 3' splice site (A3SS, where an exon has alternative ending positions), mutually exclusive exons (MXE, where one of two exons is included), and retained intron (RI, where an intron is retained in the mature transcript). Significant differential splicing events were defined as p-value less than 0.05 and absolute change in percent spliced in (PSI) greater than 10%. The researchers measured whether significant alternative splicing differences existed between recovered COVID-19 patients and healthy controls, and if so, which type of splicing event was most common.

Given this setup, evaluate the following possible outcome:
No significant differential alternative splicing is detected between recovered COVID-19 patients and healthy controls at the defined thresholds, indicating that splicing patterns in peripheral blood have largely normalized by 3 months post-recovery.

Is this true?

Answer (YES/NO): NO